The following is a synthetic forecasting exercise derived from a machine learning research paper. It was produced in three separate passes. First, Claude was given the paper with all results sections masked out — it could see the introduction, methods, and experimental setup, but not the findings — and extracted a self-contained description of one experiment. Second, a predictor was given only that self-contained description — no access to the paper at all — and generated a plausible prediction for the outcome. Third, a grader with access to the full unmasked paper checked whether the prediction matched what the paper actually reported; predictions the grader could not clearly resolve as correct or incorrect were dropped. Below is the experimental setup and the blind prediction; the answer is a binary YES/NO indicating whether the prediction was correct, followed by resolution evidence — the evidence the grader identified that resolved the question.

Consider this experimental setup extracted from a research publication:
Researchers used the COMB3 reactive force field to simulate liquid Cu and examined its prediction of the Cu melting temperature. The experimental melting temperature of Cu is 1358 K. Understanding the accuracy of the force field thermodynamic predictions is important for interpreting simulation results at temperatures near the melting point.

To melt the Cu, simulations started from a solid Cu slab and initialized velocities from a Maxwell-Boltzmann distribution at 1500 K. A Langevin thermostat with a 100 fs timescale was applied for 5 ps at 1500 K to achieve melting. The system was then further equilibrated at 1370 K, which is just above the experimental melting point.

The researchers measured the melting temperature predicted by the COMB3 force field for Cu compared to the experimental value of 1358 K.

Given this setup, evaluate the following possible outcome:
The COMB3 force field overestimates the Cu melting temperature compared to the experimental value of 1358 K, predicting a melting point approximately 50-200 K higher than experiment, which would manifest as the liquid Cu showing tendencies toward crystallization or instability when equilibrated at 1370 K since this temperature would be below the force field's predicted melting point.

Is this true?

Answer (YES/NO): NO